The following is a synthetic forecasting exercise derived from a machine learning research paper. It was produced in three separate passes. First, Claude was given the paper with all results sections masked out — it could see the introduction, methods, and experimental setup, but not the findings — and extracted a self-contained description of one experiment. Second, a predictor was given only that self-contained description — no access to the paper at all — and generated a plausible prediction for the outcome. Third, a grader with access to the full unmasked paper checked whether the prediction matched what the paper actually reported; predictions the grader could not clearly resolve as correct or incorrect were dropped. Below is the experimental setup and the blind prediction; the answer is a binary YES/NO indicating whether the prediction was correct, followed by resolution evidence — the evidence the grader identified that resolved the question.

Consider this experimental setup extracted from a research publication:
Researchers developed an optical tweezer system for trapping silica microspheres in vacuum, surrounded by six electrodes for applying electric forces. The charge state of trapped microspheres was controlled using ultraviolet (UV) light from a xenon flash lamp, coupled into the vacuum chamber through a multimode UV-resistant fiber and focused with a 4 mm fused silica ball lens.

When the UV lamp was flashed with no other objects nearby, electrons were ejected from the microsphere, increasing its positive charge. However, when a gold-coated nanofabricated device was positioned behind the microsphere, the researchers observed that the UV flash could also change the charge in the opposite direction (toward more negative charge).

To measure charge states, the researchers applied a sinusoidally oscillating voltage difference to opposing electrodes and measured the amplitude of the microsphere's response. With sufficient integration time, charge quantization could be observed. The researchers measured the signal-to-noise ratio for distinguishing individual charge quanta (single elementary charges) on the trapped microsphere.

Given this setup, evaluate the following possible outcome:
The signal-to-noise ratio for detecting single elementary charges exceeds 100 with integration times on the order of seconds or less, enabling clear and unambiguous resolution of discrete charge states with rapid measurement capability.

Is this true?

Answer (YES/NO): NO